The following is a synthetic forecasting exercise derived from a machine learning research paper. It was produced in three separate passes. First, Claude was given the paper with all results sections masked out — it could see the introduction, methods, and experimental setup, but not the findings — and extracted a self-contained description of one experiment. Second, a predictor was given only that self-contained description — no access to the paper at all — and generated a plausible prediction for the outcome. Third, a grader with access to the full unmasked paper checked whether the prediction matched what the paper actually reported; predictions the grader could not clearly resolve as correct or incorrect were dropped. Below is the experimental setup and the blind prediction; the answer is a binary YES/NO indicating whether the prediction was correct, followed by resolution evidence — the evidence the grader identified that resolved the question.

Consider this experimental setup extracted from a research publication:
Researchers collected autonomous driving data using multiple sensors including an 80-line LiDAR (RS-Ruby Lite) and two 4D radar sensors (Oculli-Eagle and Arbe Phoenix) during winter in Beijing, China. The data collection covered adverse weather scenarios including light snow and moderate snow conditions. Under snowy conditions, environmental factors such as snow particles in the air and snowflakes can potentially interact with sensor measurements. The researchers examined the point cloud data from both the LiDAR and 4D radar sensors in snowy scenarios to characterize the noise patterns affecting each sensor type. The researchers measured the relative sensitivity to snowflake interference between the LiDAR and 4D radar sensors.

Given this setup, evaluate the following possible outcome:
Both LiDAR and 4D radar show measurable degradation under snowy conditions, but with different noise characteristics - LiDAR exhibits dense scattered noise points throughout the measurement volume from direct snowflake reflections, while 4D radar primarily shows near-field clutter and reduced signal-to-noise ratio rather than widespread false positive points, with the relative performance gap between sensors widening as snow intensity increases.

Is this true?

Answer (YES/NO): NO